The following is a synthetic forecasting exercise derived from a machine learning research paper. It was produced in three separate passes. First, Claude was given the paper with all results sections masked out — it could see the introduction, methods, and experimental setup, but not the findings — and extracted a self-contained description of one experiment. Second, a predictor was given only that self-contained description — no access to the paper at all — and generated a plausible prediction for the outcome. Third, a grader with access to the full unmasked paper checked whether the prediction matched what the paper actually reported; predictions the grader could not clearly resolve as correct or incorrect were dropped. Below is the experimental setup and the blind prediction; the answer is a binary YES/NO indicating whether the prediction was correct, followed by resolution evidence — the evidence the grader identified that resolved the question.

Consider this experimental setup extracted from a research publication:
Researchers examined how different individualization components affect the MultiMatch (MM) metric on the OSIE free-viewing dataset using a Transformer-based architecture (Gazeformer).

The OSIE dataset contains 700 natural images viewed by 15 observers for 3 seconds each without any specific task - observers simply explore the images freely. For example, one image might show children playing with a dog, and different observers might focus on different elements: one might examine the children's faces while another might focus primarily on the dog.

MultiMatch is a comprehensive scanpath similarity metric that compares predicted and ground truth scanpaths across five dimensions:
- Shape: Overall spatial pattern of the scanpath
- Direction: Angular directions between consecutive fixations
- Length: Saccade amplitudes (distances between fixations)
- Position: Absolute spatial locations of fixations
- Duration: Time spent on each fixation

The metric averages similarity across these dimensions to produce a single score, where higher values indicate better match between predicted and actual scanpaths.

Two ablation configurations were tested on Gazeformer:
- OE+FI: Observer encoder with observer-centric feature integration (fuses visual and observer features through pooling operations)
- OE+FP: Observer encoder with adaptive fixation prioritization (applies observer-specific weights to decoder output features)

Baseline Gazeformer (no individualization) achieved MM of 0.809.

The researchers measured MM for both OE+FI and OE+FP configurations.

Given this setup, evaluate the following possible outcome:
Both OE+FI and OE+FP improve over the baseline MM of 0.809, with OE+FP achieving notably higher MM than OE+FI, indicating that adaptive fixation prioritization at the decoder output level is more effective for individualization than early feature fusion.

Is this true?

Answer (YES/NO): NO